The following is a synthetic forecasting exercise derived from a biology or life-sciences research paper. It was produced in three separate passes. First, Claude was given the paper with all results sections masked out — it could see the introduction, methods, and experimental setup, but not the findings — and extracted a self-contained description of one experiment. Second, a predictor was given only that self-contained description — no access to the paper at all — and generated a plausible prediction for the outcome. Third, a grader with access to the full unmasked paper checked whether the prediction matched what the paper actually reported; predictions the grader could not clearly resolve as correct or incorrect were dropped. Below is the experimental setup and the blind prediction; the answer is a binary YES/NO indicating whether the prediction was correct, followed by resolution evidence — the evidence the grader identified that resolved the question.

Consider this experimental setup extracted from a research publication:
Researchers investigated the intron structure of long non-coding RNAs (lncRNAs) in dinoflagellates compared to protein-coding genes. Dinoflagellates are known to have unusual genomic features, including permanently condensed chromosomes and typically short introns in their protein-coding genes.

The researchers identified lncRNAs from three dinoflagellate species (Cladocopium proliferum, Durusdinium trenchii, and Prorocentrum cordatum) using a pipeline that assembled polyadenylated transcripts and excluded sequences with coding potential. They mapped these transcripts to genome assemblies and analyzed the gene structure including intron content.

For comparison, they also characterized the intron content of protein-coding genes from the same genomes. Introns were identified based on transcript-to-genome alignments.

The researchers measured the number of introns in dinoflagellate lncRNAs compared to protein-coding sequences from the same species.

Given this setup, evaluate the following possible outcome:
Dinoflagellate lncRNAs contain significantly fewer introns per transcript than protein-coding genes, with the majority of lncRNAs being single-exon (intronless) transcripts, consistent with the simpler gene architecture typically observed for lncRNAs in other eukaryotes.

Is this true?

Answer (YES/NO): YES